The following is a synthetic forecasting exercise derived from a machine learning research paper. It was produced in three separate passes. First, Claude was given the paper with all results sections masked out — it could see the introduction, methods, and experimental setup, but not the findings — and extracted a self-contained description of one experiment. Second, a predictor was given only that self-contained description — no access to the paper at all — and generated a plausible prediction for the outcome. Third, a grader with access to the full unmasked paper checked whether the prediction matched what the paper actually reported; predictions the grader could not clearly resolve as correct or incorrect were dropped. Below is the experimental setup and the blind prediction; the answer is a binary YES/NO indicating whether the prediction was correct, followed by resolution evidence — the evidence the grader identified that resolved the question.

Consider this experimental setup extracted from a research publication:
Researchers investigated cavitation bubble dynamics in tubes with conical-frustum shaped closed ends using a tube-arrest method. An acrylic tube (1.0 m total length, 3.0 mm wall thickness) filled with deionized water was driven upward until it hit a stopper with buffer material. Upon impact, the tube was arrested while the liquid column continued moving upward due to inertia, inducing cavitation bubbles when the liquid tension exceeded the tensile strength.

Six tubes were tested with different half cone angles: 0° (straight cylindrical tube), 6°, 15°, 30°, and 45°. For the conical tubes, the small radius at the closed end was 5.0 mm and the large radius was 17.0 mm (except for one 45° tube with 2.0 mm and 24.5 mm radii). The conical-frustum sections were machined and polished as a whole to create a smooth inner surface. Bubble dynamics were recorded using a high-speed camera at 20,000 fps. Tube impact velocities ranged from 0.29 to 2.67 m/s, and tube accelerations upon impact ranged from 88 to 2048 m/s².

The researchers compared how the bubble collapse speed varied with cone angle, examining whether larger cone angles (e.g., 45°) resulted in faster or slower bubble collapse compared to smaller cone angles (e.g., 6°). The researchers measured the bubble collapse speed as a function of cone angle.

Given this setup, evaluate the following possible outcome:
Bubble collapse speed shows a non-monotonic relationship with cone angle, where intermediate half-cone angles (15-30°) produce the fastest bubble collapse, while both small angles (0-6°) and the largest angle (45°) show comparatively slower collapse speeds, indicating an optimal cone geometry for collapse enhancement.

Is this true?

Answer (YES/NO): NO